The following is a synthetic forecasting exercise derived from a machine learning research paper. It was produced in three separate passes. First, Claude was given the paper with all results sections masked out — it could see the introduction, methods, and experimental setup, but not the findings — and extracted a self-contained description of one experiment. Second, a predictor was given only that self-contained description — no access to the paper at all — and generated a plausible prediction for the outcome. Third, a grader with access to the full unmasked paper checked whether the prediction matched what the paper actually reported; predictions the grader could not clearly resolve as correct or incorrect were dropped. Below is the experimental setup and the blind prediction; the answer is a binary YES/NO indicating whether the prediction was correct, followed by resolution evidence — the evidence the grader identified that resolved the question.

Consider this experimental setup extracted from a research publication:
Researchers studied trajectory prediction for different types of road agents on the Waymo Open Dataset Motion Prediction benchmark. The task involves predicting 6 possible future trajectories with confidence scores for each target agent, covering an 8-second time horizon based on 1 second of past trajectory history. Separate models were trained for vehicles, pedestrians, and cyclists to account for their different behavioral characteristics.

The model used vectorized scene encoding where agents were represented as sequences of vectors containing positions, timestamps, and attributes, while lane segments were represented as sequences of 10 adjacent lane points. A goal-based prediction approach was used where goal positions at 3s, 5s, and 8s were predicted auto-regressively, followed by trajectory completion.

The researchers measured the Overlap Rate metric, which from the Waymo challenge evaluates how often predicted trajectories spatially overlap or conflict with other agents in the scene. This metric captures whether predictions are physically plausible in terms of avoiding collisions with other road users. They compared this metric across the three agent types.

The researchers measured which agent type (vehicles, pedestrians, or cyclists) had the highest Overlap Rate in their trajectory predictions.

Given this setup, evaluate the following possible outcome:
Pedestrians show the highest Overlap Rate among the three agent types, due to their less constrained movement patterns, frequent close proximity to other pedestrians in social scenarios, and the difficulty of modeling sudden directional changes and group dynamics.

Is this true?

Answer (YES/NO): YES